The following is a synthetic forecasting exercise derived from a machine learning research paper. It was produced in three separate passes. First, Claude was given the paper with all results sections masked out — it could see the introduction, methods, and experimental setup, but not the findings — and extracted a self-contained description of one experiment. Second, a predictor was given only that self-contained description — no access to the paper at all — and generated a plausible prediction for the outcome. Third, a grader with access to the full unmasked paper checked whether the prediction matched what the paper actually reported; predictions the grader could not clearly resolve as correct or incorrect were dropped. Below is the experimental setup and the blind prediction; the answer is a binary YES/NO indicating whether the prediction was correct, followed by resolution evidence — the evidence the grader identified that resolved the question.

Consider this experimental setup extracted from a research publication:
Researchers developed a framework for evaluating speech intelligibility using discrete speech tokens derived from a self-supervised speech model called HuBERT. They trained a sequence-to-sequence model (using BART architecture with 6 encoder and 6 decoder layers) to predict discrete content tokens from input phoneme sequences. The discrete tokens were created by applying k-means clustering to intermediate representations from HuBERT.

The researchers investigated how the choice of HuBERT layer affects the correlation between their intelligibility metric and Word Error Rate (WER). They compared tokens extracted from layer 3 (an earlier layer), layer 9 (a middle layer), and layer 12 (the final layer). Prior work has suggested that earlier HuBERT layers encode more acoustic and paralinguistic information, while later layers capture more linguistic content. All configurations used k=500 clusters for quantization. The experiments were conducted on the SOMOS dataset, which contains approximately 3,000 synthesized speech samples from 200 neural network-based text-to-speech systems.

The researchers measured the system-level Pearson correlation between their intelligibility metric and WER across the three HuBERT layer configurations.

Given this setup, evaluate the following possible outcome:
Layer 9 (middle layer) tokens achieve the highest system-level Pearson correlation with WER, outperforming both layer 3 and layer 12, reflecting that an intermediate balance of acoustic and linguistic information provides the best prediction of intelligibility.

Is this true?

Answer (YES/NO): YES